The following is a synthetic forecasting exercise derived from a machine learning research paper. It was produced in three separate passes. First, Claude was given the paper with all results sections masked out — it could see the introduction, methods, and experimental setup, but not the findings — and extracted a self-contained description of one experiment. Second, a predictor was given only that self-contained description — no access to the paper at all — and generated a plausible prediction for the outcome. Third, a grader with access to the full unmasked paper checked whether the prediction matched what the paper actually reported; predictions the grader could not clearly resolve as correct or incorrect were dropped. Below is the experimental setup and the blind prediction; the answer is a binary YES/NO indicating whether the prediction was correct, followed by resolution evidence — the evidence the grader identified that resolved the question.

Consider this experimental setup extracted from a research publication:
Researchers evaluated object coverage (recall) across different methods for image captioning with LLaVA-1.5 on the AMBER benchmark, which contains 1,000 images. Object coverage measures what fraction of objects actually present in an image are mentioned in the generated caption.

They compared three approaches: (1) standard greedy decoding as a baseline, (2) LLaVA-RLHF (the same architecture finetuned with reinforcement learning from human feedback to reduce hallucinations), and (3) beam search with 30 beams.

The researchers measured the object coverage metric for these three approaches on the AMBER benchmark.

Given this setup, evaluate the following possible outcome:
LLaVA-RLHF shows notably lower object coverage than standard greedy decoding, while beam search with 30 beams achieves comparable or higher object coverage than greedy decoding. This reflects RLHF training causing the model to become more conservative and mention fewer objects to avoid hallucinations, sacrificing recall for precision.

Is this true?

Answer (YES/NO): NO